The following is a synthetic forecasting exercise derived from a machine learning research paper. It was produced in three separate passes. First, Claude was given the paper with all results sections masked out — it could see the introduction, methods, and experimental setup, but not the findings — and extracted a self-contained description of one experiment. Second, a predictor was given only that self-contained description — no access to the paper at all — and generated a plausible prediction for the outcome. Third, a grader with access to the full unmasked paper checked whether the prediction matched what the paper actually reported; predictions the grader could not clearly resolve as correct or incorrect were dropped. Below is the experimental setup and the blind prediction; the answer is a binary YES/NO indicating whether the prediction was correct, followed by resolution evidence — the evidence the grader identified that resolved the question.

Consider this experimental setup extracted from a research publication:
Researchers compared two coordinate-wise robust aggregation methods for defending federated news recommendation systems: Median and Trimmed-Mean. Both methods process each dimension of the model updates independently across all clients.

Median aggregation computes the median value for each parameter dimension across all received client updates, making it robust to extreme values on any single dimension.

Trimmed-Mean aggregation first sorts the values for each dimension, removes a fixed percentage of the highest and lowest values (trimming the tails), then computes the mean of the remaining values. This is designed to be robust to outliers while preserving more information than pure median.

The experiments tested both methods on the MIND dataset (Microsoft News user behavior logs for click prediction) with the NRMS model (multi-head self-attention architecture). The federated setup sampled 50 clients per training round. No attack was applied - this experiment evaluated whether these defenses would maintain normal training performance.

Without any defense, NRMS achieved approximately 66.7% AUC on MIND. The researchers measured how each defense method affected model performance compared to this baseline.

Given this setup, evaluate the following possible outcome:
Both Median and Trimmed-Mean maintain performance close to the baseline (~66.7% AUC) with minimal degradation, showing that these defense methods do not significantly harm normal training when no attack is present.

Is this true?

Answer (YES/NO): NO